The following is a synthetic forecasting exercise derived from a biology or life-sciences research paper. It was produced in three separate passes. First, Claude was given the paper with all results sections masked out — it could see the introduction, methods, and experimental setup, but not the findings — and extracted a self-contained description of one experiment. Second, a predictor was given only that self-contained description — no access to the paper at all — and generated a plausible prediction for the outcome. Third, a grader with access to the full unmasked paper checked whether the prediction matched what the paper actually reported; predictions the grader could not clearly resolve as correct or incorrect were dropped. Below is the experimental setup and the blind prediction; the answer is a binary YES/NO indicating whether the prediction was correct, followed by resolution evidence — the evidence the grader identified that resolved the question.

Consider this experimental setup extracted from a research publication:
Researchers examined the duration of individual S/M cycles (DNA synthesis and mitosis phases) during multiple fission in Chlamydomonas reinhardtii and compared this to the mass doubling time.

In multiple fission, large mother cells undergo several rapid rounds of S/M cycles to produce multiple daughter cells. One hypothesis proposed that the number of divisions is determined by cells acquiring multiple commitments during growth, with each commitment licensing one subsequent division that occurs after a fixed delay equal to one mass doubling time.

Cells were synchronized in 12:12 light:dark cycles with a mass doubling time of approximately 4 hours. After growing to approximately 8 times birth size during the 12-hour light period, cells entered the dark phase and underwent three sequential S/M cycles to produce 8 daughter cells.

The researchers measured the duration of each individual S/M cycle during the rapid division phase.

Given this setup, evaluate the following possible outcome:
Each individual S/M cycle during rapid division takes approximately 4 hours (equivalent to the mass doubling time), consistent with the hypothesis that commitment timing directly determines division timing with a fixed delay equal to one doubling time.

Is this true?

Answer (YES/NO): NO